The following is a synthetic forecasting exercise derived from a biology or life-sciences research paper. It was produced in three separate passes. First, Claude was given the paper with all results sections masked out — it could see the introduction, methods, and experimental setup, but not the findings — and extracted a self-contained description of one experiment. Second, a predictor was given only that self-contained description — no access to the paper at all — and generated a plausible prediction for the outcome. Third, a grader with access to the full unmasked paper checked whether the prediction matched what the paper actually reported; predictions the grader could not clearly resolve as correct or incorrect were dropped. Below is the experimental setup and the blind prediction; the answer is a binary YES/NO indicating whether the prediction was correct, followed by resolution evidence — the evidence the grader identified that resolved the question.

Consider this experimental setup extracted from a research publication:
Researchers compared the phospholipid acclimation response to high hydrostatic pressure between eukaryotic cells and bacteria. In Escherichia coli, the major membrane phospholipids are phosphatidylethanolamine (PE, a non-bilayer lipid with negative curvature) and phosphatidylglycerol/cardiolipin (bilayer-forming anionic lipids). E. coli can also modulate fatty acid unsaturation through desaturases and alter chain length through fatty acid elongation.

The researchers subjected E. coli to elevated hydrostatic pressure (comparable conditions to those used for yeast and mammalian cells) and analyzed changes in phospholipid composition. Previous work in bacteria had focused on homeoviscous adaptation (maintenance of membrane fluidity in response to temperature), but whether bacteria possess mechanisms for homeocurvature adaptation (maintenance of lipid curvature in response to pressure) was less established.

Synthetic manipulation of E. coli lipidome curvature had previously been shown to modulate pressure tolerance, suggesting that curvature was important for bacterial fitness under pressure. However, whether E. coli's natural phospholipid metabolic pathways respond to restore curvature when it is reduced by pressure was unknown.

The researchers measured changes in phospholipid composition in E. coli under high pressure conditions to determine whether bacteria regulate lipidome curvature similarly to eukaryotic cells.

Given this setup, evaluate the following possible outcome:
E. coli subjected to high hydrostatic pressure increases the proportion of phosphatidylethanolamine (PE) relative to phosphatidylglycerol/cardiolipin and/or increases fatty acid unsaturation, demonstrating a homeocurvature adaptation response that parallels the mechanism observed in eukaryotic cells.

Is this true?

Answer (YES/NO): NO